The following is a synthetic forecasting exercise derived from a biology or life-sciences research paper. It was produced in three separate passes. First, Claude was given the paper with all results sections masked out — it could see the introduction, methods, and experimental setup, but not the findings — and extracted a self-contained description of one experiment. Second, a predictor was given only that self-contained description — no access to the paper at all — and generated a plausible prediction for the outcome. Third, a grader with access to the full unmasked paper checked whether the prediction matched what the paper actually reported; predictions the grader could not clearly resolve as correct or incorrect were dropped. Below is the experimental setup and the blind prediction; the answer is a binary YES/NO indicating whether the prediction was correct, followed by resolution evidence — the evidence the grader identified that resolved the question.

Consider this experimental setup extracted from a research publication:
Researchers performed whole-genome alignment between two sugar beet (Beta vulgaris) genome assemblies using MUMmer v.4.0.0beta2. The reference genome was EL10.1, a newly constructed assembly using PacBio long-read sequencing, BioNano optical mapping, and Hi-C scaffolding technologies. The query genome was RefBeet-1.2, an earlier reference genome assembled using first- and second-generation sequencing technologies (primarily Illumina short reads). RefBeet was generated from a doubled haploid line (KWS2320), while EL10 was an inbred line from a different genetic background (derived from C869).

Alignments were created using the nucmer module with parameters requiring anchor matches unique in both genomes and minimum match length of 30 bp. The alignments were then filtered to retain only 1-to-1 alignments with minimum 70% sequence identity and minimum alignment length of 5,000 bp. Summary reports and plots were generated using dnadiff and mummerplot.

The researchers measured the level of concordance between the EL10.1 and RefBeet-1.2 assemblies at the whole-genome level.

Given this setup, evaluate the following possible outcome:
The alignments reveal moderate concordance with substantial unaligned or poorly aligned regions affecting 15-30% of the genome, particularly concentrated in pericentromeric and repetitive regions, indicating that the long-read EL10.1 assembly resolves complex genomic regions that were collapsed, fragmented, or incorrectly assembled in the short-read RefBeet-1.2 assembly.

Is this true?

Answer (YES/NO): NO